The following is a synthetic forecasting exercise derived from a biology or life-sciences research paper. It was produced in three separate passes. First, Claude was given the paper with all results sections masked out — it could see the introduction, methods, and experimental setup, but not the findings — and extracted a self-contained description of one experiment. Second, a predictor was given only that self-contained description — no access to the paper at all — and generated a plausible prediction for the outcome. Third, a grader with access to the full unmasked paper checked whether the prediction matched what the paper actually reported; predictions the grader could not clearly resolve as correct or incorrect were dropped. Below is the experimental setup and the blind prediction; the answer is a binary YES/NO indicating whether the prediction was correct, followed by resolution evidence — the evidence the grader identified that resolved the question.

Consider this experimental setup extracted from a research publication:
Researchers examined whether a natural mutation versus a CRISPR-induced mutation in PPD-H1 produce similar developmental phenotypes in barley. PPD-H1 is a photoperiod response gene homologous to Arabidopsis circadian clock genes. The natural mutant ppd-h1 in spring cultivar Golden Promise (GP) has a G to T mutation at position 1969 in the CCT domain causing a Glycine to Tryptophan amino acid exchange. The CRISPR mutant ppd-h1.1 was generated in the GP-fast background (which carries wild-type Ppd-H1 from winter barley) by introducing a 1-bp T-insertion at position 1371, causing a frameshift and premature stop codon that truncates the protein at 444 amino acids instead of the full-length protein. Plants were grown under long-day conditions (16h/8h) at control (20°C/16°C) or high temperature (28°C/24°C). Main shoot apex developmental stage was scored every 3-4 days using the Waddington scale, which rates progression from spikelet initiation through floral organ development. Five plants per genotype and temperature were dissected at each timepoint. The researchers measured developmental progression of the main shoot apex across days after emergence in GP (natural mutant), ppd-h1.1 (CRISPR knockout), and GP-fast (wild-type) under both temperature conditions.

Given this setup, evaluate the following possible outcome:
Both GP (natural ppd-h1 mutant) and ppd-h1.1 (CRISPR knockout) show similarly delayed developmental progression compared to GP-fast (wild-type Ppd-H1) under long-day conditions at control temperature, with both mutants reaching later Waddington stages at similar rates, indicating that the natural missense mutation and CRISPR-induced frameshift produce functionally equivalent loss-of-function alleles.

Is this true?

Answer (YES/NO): YES